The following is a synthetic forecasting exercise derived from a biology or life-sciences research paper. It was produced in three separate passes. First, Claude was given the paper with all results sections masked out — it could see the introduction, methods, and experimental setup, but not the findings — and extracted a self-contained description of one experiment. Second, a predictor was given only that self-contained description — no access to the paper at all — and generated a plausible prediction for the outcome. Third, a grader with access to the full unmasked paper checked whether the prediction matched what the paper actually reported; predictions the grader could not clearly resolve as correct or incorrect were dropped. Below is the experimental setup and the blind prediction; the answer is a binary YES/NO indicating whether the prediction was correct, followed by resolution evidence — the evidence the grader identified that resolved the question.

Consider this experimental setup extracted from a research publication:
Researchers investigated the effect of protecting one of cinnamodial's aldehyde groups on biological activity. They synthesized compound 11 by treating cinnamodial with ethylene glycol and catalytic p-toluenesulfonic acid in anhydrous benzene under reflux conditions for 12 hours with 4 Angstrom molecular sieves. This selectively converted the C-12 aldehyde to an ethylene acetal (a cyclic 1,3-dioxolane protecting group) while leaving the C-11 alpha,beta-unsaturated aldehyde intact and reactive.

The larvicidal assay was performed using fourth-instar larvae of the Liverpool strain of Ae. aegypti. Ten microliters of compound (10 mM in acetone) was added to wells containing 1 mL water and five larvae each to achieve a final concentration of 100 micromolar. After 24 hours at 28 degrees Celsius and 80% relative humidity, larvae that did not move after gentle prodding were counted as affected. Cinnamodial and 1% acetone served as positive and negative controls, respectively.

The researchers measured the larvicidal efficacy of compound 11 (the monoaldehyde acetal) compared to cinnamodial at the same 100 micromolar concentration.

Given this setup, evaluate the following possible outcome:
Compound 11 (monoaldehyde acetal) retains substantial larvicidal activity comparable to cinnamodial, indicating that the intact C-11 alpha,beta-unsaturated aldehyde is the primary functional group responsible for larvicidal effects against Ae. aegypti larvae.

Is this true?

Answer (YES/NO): NO